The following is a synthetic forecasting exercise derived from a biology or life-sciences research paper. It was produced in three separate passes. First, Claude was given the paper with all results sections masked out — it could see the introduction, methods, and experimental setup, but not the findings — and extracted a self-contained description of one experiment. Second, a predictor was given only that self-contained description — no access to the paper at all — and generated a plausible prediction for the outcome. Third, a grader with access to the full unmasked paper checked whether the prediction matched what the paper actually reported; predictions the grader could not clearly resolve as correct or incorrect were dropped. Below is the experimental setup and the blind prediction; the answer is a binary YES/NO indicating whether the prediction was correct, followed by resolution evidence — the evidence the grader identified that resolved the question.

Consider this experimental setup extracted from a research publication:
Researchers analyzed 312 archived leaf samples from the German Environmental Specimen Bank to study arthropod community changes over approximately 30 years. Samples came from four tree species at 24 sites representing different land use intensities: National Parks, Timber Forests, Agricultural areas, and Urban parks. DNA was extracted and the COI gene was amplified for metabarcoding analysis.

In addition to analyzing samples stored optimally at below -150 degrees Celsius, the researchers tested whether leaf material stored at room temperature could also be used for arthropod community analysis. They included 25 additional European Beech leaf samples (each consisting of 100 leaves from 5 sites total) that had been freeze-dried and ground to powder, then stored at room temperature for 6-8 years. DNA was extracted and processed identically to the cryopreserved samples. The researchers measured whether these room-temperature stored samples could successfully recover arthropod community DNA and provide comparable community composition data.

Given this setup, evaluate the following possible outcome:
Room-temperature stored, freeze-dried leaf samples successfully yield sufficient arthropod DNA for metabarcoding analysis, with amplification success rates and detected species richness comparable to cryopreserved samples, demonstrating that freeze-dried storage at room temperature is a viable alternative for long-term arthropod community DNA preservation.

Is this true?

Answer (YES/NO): YES